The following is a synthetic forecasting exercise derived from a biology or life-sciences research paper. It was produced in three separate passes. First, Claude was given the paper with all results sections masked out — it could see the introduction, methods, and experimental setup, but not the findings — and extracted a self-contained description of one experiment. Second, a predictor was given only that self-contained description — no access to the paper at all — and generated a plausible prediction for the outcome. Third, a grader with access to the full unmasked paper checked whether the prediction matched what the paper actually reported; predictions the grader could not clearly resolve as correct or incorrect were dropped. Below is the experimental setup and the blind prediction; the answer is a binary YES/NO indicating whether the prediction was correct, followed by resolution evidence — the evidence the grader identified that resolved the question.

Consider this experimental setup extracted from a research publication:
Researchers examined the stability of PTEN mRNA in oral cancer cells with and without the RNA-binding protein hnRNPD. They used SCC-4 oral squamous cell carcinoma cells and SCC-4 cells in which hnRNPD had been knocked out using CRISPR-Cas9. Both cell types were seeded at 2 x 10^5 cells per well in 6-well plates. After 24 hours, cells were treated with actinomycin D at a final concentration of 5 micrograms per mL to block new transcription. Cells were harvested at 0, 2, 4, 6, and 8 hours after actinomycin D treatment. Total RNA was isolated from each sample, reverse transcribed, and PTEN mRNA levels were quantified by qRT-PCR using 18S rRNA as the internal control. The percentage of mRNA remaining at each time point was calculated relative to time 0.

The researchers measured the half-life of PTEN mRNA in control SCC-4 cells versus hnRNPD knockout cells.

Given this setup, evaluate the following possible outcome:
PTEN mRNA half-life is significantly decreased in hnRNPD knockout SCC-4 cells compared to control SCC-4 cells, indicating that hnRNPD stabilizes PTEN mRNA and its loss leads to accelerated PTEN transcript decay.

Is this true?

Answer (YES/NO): NO